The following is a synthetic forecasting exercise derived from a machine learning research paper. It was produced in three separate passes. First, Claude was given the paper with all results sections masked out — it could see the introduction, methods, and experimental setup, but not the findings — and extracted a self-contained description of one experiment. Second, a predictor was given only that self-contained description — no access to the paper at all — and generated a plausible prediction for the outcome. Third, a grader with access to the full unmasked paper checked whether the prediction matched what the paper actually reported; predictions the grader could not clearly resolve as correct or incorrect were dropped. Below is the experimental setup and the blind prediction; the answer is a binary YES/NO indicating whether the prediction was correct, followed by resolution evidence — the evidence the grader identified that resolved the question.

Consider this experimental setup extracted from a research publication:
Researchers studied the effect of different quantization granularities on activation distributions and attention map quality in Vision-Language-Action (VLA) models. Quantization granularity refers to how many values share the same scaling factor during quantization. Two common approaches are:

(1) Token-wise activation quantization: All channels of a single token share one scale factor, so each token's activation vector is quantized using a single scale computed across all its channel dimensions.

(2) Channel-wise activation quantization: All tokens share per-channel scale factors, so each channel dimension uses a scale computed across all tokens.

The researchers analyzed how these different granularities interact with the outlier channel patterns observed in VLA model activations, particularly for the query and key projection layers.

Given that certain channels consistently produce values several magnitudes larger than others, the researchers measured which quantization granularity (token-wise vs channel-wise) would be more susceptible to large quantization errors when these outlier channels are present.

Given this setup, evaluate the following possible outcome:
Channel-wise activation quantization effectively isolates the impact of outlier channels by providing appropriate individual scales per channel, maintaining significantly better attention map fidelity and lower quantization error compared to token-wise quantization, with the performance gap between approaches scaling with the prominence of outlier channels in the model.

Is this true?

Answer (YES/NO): NO